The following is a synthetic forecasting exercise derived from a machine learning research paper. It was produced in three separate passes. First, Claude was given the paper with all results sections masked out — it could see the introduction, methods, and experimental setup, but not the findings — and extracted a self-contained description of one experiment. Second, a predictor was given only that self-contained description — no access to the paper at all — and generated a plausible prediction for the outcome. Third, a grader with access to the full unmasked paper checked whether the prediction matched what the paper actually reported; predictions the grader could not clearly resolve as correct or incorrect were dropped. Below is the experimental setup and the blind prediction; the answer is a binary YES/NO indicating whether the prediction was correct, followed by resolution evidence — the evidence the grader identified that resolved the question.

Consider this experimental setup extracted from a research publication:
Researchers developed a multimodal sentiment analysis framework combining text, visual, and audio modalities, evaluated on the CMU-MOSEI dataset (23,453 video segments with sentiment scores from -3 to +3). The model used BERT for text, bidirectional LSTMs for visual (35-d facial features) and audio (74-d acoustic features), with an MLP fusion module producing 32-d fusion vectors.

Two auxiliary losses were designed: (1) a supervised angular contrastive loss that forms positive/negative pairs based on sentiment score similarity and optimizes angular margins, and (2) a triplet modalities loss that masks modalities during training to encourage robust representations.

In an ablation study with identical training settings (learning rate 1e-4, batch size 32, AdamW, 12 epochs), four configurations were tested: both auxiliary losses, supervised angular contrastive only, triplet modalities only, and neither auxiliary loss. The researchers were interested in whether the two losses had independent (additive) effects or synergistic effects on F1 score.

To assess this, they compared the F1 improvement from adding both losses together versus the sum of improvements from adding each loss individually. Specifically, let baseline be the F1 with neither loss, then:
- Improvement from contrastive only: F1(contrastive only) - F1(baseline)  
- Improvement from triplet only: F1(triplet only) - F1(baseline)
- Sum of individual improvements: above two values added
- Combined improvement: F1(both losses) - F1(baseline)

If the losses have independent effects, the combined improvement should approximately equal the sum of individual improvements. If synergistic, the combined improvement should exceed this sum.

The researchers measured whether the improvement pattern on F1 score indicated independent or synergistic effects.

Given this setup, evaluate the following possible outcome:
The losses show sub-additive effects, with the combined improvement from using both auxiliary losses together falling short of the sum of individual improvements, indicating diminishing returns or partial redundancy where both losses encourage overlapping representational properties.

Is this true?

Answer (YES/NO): NO